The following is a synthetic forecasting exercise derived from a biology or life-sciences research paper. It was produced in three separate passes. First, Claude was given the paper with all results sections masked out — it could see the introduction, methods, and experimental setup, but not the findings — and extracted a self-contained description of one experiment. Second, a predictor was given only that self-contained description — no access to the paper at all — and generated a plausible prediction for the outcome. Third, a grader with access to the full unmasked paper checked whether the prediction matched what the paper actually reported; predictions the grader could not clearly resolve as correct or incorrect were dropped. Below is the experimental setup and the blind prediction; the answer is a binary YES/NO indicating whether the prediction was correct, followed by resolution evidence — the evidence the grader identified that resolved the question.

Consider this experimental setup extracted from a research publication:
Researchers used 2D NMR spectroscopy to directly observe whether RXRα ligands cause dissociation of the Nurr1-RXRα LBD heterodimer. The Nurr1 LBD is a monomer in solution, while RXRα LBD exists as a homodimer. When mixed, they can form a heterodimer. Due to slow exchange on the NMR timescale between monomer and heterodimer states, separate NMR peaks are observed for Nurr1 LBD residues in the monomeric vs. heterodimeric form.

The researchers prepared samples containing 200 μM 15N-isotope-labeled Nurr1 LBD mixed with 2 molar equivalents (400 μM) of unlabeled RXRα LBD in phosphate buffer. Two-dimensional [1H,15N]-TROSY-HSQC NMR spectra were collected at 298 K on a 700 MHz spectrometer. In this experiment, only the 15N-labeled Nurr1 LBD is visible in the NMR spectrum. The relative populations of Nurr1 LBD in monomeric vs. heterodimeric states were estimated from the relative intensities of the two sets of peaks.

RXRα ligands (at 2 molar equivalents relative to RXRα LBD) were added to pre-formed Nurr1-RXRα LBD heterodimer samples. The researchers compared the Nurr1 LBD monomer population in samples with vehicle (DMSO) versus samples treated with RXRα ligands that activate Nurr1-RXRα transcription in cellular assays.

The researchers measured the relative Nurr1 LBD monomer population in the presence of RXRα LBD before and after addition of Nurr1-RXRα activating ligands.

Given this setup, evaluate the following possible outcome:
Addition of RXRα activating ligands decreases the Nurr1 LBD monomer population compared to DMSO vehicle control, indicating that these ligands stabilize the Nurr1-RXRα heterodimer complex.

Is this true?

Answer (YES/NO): NO